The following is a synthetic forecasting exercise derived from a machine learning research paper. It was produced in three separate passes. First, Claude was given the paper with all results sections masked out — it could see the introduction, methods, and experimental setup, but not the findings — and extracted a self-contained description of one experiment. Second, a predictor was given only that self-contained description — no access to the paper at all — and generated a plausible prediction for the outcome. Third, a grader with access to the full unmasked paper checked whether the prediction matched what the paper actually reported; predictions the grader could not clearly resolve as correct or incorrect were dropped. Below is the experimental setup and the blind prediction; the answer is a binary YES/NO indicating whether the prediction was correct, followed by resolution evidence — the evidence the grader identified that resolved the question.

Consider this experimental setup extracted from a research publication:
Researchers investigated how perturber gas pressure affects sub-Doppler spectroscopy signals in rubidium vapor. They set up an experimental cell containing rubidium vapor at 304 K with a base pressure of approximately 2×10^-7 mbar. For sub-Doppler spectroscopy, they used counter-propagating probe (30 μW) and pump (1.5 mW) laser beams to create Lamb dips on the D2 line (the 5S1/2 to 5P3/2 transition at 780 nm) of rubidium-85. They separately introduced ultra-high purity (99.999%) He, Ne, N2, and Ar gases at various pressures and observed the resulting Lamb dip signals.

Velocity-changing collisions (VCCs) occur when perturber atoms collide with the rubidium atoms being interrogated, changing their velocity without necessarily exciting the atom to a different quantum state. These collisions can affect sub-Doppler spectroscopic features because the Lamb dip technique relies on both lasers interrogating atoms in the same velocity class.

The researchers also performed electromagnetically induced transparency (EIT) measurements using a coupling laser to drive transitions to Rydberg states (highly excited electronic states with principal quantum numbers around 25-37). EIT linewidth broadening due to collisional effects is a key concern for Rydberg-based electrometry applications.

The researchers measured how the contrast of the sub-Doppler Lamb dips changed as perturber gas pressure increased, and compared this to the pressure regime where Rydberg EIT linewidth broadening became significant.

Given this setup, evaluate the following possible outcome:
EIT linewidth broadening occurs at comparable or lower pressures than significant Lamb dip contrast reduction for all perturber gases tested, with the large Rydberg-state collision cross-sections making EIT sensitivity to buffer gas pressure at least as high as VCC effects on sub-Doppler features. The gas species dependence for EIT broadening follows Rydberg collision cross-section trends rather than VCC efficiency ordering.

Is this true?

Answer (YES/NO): NO